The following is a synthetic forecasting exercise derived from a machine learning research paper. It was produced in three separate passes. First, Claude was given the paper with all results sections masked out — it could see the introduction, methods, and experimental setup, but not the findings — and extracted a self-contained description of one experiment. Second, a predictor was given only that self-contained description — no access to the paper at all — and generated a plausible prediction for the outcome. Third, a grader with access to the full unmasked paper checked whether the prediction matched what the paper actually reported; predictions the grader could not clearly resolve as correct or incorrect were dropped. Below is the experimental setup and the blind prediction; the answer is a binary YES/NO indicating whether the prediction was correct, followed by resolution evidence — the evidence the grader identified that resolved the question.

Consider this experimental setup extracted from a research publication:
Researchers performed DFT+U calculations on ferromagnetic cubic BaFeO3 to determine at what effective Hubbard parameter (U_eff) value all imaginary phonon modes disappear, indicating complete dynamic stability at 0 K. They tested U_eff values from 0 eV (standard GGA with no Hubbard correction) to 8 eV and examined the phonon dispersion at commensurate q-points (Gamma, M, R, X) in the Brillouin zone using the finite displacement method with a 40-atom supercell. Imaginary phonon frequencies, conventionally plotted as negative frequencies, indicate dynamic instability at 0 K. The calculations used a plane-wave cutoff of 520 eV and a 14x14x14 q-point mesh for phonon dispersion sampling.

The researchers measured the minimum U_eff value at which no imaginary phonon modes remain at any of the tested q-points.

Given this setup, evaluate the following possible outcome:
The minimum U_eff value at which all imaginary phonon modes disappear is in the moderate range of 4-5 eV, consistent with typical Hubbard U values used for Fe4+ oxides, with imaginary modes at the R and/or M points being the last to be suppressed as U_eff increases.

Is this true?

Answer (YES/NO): NO